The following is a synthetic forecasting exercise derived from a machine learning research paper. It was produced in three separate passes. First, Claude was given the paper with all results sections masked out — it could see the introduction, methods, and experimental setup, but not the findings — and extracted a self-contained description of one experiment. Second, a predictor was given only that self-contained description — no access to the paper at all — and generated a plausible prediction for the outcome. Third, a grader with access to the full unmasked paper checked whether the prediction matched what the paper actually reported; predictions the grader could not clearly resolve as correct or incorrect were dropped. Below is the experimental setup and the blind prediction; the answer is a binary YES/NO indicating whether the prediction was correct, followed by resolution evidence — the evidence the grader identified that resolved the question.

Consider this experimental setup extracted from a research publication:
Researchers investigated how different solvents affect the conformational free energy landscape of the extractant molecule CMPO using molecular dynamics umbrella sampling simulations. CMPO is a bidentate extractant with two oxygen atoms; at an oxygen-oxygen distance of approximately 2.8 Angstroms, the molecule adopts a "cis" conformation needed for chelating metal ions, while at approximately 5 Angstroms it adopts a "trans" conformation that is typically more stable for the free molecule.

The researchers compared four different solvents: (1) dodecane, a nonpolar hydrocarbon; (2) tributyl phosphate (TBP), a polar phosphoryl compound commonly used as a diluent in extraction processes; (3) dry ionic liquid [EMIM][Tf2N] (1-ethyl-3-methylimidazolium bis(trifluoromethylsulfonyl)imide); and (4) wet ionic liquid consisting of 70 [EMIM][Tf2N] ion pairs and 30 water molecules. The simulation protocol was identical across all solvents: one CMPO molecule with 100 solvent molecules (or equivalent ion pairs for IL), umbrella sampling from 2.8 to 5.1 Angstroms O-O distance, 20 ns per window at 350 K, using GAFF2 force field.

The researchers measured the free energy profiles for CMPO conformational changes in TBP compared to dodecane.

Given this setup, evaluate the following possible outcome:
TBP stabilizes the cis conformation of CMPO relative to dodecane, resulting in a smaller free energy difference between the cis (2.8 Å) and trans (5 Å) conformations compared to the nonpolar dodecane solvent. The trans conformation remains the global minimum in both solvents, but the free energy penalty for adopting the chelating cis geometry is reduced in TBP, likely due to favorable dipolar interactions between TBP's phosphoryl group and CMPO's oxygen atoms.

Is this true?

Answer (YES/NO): YES